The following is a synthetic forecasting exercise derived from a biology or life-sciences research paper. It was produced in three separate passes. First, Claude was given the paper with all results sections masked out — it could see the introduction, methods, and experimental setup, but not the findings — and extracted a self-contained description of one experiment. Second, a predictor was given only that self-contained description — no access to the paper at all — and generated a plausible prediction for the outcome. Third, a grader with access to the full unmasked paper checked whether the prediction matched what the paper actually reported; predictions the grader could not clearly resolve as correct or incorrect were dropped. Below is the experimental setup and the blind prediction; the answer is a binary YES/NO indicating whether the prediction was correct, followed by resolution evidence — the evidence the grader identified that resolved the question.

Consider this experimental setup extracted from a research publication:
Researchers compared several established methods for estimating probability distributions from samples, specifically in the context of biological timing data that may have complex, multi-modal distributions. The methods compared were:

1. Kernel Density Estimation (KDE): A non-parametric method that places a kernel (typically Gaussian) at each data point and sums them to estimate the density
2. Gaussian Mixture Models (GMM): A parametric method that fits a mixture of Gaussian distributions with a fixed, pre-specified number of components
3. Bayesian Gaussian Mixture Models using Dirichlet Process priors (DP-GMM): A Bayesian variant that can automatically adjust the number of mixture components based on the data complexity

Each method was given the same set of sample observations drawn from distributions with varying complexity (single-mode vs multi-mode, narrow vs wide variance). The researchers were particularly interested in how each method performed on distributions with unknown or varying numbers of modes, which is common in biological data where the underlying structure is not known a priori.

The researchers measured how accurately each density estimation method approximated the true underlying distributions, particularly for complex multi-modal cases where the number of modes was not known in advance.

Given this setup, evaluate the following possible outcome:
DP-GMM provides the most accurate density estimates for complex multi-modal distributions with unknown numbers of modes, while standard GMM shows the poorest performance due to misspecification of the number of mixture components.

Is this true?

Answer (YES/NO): NO